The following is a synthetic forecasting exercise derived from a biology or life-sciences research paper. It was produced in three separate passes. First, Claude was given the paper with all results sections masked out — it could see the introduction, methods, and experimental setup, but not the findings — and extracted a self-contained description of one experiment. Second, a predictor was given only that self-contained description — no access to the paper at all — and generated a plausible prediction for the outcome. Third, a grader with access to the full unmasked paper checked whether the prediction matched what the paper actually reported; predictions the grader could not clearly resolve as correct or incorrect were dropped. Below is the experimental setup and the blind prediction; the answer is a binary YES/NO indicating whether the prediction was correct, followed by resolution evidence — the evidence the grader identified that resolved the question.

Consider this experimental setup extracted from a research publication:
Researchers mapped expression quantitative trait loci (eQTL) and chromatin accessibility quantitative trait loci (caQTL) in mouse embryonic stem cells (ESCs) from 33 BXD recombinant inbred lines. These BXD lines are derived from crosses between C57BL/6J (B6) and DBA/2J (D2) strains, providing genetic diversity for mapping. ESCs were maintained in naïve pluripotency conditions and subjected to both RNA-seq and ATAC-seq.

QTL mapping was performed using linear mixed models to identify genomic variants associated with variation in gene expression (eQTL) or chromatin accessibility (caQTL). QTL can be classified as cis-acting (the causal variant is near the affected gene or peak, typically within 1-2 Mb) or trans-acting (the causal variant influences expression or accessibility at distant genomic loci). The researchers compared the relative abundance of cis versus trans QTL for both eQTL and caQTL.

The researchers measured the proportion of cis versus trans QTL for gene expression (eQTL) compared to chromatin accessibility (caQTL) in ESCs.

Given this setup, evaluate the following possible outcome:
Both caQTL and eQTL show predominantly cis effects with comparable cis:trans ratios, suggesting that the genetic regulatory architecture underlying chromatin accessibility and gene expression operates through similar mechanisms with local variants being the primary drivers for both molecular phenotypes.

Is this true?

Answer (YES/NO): NO